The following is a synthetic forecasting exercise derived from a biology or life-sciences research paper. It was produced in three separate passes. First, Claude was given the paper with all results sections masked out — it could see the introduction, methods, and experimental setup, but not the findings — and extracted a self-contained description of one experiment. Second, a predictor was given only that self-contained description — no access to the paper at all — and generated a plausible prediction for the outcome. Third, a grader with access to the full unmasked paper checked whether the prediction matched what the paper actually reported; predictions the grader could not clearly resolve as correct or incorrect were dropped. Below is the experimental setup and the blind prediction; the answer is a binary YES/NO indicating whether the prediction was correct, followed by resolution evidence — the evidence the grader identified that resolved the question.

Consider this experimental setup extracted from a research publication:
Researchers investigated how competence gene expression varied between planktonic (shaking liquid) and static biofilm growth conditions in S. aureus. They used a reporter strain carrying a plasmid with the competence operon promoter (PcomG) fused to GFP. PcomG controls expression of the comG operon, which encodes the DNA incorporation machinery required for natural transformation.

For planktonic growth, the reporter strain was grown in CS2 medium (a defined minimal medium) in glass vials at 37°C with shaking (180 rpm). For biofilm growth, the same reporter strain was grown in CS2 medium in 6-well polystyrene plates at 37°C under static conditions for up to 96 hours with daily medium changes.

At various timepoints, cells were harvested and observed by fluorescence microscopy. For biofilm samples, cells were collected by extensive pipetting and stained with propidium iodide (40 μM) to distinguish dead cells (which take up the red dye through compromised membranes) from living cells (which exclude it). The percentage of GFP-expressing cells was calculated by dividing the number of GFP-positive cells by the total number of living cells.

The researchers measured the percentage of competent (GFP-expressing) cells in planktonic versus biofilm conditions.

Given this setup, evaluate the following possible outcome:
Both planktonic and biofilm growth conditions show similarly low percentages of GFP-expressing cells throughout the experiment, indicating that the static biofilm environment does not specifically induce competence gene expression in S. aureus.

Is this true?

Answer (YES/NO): NO